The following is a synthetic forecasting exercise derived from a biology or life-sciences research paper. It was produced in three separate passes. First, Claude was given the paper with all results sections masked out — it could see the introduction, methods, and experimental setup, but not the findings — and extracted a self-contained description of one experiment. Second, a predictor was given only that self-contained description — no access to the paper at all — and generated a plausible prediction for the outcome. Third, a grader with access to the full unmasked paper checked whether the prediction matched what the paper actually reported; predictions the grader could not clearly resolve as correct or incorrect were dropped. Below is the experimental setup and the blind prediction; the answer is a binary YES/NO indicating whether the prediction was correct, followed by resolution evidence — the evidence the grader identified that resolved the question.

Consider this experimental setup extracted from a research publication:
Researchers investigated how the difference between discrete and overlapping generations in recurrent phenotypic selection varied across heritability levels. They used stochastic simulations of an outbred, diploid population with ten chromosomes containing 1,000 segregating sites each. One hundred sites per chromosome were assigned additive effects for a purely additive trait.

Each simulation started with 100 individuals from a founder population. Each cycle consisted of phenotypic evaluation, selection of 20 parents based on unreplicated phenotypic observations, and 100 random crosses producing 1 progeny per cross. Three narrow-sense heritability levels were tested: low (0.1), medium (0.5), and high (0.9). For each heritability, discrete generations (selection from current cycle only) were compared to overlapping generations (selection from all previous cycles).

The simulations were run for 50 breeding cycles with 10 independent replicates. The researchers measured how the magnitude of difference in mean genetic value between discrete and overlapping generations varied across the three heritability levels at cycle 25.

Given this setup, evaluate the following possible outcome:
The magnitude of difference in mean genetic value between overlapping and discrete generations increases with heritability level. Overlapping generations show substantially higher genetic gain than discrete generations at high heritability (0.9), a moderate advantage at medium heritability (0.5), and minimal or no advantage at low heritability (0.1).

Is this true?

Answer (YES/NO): NO